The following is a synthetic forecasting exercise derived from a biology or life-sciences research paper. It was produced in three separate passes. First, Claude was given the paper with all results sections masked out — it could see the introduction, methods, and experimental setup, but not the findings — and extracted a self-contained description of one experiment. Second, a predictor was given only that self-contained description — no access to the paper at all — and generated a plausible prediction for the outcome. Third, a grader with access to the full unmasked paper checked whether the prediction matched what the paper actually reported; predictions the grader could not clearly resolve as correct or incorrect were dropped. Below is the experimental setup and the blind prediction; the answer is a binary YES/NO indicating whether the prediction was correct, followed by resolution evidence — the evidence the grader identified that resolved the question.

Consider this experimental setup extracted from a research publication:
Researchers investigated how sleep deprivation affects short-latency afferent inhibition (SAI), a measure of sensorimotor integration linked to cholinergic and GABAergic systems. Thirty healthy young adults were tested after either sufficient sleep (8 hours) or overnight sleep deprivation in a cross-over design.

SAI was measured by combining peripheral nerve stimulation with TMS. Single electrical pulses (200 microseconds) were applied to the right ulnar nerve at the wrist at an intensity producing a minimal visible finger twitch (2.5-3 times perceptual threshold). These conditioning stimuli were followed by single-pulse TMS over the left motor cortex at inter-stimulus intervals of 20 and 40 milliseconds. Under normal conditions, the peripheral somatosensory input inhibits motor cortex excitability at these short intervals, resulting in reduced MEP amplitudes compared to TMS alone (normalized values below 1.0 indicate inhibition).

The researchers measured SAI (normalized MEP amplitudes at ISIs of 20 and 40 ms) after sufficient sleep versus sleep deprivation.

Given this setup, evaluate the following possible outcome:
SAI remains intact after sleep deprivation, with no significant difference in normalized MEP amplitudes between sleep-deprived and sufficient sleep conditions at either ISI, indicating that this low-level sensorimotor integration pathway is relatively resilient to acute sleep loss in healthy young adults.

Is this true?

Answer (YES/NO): NO